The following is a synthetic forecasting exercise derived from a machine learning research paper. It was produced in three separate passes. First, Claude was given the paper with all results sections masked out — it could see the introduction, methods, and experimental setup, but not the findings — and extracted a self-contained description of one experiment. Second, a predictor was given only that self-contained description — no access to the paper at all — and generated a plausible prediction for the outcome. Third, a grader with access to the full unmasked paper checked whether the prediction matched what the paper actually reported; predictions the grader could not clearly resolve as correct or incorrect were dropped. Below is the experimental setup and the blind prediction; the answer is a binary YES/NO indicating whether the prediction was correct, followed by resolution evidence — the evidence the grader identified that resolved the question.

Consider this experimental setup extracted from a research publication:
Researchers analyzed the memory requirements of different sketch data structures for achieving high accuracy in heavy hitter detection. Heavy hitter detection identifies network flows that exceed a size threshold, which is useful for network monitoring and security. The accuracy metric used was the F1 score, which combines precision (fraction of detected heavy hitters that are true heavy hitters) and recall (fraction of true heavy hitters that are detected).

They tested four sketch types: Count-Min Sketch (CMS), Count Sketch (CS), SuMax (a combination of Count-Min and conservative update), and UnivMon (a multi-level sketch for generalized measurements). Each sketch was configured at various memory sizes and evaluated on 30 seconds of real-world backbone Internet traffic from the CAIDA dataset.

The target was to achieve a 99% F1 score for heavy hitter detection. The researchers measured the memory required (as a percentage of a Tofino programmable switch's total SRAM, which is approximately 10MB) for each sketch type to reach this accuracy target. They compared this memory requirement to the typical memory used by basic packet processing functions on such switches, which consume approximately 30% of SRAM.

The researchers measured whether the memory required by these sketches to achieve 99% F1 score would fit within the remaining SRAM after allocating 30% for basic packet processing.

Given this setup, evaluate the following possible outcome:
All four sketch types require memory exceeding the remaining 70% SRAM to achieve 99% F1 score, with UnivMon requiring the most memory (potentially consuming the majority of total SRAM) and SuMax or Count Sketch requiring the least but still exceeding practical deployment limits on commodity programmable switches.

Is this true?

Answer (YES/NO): NO